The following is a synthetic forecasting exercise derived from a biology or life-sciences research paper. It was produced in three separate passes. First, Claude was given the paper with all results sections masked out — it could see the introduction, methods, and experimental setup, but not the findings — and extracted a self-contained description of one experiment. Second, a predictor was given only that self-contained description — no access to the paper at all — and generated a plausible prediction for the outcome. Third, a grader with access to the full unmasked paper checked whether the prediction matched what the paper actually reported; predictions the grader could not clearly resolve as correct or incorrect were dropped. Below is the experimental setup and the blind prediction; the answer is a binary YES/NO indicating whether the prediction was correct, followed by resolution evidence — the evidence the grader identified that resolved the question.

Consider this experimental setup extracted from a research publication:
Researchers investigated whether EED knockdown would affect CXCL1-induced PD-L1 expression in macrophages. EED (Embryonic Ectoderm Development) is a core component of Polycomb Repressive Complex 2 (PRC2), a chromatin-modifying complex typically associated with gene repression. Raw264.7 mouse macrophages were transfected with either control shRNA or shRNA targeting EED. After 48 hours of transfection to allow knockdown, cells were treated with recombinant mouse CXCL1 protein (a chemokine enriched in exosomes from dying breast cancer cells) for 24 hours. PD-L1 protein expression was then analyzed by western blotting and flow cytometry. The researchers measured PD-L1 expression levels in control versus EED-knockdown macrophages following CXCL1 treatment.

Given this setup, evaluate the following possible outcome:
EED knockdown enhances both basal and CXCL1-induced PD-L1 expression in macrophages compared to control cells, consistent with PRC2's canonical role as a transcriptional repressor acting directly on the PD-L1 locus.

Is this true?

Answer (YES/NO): NO